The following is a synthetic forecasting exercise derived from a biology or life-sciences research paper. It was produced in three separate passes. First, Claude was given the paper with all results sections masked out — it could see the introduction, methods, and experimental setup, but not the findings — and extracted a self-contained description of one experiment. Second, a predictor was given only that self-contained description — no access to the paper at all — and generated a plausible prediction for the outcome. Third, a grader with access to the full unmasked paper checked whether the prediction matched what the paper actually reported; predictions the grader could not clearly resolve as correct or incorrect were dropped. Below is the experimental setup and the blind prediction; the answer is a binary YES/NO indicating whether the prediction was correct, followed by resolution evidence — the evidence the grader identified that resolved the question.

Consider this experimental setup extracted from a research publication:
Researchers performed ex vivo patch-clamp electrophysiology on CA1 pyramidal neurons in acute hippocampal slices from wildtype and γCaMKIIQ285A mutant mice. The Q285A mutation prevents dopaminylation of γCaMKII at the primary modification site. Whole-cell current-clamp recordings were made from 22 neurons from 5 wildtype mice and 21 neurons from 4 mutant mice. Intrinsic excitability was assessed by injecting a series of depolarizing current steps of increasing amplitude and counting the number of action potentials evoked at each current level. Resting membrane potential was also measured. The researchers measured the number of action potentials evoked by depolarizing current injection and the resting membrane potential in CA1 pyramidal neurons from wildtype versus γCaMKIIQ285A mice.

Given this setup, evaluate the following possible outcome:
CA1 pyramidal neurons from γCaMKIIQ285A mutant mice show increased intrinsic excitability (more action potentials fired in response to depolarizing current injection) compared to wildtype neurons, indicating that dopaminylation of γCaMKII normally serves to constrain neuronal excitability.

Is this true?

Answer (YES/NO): NO